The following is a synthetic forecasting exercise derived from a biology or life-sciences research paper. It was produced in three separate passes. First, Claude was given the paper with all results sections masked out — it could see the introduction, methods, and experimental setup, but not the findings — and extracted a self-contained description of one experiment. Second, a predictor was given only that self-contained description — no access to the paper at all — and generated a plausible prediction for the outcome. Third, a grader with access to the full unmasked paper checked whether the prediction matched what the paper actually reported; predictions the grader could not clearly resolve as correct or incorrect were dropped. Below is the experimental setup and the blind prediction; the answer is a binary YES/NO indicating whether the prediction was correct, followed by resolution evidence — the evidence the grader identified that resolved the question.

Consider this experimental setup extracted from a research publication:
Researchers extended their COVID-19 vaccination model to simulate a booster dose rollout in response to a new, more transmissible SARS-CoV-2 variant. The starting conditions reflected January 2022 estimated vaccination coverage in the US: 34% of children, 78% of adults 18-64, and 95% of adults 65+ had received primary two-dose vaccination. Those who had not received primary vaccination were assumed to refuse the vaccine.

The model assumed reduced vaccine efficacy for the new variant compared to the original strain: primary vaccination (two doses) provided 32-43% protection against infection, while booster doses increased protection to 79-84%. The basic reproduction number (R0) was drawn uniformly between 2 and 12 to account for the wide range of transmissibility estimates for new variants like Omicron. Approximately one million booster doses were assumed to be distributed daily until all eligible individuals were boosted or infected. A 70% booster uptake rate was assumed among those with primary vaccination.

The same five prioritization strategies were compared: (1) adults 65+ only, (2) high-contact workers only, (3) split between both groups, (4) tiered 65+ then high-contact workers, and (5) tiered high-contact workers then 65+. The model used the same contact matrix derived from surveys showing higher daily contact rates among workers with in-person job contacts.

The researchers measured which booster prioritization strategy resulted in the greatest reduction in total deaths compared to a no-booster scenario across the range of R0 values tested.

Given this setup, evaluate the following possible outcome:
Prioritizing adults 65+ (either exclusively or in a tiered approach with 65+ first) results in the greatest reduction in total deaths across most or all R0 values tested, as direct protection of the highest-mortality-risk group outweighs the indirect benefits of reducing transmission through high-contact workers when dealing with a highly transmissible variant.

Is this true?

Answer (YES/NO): YES